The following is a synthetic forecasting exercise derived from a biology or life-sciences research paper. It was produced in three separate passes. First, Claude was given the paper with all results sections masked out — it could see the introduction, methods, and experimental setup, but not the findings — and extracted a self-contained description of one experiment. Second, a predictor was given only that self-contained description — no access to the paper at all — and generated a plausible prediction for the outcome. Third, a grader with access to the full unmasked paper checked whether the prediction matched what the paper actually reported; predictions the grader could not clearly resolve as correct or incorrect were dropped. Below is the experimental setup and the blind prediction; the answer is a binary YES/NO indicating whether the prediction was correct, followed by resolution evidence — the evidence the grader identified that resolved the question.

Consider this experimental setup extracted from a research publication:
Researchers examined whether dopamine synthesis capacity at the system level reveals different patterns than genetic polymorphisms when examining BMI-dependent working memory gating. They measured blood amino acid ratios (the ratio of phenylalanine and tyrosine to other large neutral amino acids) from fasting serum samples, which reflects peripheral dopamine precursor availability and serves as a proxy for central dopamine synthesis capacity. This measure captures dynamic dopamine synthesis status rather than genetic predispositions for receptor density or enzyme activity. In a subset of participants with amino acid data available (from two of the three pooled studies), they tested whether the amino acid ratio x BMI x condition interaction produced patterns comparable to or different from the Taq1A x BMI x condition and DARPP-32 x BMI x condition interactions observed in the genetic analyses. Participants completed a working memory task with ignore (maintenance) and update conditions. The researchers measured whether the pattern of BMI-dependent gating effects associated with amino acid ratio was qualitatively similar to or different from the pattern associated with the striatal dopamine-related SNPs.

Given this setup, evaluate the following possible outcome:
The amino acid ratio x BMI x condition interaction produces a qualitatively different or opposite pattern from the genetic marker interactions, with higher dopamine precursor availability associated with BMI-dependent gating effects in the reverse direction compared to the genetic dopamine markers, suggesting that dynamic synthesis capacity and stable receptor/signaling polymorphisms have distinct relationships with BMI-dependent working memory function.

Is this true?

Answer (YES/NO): YES